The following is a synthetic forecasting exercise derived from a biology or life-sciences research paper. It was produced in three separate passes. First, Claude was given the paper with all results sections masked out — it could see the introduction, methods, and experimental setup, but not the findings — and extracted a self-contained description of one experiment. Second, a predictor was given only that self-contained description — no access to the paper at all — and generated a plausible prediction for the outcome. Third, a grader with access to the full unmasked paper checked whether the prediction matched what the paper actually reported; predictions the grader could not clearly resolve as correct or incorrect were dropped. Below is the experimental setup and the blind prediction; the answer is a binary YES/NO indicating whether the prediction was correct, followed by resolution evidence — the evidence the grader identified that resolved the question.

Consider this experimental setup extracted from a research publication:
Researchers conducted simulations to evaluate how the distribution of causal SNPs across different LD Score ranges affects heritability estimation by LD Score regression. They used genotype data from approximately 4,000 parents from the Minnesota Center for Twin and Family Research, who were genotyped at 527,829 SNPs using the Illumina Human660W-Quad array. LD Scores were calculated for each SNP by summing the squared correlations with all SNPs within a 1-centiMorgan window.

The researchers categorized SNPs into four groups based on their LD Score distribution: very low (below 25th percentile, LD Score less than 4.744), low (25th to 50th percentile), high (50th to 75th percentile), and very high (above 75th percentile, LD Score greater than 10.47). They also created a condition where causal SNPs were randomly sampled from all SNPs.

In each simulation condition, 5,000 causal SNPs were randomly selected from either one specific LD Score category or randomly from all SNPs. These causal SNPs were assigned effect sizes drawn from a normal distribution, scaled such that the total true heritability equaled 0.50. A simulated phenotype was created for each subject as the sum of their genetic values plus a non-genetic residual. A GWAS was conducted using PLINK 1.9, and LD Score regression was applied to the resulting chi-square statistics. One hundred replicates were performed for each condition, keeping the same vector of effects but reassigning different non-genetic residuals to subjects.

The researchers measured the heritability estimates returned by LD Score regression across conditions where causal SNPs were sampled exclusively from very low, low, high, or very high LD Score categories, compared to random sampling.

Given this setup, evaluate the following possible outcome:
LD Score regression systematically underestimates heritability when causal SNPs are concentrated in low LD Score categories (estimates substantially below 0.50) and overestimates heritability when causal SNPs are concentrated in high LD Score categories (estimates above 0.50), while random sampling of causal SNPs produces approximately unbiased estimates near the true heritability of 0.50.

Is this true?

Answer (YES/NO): YES